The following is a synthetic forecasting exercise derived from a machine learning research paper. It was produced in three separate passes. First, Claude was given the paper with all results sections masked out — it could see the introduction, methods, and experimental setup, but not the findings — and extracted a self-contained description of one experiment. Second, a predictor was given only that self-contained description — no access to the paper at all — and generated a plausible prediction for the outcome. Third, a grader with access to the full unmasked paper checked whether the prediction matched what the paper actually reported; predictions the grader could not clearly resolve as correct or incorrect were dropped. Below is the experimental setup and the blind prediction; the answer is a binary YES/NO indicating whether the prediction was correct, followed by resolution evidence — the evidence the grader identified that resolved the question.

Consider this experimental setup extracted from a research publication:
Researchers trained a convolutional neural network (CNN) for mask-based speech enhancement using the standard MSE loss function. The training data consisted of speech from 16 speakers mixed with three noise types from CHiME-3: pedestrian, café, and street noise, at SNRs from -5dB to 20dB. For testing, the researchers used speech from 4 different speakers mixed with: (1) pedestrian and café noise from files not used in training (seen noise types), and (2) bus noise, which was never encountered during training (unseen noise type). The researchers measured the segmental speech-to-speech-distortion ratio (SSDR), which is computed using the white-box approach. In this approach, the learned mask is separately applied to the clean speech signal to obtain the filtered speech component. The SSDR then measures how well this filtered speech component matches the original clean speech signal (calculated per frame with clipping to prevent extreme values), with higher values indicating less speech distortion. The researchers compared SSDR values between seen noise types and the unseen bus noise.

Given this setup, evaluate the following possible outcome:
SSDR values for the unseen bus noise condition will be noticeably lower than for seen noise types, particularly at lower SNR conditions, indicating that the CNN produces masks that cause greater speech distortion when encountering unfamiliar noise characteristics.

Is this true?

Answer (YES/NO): NO